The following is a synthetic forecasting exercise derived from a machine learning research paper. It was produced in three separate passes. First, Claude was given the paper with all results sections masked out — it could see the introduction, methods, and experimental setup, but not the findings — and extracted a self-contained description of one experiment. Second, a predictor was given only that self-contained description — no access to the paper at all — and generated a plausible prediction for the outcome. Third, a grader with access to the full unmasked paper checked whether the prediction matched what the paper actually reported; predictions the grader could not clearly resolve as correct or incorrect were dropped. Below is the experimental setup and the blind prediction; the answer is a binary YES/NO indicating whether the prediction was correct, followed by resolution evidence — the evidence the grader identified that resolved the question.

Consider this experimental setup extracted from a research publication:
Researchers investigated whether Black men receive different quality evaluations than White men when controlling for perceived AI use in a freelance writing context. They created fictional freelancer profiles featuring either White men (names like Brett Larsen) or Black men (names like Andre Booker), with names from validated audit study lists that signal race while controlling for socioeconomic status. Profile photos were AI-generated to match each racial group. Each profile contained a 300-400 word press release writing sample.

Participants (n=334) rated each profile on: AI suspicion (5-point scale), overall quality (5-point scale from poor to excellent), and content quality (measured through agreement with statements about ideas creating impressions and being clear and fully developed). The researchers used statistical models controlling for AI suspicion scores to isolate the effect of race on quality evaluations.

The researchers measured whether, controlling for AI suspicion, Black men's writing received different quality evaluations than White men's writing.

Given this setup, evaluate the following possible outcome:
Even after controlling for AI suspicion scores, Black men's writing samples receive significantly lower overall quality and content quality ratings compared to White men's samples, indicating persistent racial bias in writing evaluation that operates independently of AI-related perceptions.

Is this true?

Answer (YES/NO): NO